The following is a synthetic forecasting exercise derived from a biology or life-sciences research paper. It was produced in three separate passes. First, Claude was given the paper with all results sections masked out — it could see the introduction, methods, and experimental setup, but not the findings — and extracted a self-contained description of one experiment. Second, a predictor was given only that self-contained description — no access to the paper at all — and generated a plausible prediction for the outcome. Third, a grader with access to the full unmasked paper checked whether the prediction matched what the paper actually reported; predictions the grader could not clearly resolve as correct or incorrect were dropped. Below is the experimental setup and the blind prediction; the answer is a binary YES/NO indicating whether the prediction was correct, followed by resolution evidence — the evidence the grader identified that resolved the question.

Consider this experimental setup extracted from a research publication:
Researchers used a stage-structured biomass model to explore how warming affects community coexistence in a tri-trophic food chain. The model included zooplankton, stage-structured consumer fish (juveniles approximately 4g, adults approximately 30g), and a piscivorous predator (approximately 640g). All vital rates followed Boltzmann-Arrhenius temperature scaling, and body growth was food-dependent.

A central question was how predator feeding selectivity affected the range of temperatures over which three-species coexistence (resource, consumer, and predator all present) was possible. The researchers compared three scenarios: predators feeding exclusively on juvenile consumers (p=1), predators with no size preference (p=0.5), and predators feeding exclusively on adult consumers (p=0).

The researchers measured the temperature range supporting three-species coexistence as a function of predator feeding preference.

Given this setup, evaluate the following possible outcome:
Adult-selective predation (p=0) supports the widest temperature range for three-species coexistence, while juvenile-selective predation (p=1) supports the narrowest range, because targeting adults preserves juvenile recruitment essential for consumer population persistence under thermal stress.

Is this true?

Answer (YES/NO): YES